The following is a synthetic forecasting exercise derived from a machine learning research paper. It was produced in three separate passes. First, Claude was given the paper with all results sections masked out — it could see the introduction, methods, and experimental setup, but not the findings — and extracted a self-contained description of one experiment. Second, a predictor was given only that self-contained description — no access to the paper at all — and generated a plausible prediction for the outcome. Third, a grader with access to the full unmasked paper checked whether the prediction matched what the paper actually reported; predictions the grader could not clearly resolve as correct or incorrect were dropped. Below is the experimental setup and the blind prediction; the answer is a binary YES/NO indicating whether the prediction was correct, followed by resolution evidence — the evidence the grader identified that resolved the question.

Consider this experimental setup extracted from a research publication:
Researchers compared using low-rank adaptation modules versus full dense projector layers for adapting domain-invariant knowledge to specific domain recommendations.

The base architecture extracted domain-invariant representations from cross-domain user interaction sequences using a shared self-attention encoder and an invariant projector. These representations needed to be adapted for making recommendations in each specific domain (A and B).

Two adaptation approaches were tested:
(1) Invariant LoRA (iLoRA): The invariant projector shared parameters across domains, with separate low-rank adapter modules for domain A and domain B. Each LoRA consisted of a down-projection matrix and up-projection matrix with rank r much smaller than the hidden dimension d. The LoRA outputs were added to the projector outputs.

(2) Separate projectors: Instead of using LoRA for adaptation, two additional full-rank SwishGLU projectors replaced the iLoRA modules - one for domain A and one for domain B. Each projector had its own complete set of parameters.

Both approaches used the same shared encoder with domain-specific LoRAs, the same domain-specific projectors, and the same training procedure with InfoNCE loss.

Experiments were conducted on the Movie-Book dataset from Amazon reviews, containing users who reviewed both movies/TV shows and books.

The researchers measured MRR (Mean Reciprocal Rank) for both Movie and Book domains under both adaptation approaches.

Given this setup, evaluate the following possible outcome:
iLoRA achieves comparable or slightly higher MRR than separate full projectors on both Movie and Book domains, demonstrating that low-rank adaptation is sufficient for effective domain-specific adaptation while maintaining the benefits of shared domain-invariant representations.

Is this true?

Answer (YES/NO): NO